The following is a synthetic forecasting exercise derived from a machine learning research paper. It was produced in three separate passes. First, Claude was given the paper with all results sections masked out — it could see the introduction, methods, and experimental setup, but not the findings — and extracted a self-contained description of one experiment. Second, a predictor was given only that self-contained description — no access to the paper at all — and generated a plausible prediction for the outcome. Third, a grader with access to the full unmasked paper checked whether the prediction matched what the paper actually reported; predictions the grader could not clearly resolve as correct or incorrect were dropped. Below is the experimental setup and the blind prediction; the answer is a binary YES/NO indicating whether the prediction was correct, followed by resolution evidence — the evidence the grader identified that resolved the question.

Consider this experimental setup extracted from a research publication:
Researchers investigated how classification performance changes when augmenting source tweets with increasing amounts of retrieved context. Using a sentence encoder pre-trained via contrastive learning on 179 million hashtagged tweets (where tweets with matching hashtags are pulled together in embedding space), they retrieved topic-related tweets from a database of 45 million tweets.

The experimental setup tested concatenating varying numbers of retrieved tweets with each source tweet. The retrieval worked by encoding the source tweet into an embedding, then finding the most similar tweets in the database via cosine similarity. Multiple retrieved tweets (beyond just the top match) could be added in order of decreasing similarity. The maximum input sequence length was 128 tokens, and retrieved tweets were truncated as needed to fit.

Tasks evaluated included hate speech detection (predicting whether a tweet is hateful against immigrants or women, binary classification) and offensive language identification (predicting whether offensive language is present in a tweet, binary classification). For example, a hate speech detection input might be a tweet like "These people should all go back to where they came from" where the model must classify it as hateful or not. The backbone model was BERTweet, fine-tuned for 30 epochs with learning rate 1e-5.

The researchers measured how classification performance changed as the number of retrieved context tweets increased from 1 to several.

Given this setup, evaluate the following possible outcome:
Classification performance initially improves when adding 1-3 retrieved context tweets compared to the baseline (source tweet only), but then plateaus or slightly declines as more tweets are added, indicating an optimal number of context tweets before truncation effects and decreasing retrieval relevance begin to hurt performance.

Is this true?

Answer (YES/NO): NO